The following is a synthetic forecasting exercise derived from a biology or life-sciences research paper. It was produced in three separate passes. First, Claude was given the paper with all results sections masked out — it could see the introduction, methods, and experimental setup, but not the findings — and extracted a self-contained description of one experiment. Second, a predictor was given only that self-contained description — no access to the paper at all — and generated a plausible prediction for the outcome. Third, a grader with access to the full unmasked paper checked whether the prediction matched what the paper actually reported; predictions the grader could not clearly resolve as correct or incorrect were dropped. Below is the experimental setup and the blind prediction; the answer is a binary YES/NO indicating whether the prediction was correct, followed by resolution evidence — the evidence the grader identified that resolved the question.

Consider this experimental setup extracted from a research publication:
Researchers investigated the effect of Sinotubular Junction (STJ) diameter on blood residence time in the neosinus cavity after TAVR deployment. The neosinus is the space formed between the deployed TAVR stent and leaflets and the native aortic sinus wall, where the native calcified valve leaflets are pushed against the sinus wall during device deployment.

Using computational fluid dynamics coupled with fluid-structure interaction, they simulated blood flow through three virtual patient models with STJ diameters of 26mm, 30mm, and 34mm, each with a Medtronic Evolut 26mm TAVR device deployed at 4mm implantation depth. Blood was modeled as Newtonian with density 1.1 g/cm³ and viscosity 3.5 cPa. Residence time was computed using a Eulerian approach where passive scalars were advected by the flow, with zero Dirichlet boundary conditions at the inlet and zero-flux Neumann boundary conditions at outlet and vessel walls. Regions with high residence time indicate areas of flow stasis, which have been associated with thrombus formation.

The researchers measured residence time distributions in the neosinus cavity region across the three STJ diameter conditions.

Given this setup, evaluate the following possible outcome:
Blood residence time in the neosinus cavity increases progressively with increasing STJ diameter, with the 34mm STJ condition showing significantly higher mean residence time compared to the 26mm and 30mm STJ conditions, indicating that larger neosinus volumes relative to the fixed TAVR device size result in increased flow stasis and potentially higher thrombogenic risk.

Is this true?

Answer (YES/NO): NO